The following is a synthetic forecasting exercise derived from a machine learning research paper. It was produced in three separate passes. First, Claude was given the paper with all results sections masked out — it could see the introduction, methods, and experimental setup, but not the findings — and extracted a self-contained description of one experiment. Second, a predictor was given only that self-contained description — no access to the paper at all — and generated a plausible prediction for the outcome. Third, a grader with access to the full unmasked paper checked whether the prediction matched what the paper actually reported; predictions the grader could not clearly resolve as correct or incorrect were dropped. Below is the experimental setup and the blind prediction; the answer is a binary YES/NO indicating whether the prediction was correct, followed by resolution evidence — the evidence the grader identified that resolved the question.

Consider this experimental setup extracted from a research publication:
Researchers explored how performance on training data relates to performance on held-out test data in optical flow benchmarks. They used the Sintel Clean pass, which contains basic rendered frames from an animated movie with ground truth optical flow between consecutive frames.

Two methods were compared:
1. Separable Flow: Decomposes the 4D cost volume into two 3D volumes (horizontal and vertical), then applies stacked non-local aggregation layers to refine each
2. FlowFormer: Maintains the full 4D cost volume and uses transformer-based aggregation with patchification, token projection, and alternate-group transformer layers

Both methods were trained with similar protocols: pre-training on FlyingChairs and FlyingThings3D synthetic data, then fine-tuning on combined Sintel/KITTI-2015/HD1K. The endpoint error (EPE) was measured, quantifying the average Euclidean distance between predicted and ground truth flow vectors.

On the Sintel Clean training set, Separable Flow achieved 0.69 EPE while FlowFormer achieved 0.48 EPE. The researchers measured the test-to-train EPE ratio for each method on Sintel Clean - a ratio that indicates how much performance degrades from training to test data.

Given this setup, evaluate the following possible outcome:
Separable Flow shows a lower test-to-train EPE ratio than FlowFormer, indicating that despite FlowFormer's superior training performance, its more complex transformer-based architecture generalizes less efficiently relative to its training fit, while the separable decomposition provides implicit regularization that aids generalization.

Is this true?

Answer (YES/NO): YES